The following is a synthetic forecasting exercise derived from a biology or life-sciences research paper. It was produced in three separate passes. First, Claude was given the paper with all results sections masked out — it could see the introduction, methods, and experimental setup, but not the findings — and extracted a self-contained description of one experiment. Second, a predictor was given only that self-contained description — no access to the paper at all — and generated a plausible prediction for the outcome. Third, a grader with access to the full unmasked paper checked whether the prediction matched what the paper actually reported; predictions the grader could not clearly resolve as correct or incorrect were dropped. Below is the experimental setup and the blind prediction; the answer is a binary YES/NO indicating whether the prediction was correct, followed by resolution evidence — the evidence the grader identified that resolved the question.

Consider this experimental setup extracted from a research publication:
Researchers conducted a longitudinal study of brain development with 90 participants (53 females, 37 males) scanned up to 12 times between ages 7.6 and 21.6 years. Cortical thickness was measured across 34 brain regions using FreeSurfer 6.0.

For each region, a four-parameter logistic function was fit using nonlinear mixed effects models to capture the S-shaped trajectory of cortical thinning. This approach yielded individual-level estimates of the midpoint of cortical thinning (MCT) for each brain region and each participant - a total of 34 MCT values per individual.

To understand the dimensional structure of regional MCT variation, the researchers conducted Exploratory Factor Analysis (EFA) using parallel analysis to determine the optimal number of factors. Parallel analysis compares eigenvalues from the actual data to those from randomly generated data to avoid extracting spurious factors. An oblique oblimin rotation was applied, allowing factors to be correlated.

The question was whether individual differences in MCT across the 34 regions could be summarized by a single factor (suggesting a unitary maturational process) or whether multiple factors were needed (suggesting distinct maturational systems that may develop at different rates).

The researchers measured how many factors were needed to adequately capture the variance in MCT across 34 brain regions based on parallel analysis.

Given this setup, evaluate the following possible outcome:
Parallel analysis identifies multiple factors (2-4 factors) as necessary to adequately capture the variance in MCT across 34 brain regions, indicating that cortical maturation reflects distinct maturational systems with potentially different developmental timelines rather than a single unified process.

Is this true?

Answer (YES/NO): NO